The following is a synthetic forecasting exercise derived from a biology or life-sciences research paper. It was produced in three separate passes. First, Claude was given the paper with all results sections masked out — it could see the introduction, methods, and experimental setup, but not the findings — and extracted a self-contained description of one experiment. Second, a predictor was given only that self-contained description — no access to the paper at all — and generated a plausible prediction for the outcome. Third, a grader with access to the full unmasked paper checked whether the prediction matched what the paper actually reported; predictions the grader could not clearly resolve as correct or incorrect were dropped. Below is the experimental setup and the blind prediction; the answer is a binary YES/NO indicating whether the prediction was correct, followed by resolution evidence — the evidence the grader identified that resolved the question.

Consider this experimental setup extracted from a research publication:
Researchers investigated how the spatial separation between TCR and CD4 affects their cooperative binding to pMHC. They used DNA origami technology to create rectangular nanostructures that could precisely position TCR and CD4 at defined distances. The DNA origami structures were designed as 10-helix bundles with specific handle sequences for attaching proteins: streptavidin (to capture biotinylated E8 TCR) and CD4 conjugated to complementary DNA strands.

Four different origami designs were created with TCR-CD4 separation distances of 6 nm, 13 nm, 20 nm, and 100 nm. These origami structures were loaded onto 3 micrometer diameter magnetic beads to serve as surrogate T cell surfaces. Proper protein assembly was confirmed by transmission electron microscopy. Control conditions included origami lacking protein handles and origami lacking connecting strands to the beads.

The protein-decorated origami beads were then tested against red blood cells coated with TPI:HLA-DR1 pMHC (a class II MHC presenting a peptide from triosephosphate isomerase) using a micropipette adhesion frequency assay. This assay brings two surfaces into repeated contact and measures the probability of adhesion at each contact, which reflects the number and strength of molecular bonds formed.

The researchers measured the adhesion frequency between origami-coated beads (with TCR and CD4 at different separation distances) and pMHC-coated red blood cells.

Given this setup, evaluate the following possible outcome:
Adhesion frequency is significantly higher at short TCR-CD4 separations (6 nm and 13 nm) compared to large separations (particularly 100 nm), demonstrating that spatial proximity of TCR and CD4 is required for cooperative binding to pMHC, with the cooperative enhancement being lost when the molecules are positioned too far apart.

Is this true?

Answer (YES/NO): YES